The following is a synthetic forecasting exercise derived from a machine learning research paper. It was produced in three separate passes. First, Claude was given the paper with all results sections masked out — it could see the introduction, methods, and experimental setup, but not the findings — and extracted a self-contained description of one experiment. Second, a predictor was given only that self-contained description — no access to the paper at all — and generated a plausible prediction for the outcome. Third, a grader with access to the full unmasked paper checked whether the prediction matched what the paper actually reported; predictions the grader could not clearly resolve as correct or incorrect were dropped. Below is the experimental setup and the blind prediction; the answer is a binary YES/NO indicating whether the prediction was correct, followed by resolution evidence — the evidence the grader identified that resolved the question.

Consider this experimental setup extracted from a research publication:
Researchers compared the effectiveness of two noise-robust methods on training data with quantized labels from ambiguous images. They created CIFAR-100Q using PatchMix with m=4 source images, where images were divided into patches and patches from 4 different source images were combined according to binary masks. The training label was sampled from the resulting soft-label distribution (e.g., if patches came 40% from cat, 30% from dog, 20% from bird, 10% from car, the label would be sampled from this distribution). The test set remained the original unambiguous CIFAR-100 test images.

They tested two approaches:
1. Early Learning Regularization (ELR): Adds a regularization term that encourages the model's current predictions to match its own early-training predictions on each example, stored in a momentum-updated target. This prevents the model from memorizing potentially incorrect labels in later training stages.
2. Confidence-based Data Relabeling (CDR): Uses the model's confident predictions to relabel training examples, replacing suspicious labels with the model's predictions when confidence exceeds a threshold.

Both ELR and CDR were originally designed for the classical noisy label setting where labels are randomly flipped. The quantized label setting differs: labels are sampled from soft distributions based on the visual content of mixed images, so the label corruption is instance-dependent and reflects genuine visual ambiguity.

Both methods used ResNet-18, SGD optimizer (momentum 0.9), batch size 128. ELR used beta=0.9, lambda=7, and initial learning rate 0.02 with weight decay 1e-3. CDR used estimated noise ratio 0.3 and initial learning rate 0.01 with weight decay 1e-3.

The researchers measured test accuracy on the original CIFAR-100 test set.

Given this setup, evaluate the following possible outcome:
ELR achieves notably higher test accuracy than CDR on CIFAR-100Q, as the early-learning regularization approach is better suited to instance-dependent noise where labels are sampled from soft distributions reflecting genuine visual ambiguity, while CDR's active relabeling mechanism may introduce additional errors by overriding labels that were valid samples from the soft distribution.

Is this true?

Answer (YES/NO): NO